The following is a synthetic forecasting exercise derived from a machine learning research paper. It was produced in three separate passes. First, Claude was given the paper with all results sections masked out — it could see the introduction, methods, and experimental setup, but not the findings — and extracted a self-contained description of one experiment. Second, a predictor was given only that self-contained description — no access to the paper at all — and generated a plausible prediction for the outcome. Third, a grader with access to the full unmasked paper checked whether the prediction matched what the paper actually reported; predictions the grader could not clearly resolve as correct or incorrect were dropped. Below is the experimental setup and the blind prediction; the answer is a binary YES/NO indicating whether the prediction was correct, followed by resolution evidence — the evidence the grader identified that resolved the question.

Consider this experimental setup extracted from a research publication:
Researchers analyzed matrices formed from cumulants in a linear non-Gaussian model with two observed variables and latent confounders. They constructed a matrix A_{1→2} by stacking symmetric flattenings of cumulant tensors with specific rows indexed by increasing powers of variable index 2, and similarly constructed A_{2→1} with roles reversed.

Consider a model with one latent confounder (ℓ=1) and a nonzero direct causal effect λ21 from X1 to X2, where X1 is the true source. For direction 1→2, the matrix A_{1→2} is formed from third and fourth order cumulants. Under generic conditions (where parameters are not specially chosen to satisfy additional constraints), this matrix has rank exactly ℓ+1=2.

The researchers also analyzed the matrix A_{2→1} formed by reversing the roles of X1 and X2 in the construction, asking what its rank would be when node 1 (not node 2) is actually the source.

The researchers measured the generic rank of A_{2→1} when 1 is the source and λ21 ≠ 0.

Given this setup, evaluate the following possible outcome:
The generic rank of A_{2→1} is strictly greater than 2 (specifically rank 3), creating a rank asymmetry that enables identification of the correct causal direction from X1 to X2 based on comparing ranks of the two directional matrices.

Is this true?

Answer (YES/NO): YES